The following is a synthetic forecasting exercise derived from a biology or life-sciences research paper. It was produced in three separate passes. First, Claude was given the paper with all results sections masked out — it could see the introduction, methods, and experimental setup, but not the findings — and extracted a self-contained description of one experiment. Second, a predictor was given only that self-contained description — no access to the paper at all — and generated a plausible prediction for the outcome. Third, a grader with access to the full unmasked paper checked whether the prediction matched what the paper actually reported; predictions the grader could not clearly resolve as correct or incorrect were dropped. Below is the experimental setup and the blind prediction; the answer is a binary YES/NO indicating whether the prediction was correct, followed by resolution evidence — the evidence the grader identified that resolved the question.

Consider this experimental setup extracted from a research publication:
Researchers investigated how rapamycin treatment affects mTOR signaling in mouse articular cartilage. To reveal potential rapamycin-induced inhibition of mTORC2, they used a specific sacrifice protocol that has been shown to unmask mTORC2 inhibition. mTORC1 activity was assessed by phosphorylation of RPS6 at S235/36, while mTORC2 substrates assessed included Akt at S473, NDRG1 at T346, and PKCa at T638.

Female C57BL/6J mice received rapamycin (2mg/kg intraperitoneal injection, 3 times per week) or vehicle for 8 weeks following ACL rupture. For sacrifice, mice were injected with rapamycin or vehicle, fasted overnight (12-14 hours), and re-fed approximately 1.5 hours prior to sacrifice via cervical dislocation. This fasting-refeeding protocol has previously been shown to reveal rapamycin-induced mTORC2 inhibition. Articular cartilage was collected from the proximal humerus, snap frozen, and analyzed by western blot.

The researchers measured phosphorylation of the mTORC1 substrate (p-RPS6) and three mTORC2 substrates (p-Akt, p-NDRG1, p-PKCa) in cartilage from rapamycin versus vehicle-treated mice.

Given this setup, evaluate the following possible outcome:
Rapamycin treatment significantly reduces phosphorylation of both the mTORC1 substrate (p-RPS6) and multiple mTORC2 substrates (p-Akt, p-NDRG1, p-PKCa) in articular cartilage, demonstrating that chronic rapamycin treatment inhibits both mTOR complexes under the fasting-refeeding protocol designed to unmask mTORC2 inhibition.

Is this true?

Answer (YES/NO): NO